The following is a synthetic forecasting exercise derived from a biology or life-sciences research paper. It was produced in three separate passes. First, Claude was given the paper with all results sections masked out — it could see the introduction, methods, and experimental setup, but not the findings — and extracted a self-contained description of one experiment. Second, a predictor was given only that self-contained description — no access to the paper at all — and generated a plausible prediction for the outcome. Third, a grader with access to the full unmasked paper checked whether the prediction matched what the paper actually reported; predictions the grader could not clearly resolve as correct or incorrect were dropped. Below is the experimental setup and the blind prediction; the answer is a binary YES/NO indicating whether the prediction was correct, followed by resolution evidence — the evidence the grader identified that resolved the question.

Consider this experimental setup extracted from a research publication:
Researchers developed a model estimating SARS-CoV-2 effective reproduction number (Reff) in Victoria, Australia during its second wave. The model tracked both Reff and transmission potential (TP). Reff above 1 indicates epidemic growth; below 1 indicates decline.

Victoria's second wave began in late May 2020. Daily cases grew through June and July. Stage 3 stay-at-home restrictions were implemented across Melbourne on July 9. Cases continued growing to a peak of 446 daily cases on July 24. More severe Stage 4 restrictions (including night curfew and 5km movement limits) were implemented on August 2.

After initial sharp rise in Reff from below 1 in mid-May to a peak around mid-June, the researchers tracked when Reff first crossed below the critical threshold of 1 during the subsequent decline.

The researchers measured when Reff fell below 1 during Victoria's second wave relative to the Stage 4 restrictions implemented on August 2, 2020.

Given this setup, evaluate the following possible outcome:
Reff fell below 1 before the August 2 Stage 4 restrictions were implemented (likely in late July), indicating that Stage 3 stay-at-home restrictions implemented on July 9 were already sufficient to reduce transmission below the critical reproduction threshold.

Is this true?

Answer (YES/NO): YES